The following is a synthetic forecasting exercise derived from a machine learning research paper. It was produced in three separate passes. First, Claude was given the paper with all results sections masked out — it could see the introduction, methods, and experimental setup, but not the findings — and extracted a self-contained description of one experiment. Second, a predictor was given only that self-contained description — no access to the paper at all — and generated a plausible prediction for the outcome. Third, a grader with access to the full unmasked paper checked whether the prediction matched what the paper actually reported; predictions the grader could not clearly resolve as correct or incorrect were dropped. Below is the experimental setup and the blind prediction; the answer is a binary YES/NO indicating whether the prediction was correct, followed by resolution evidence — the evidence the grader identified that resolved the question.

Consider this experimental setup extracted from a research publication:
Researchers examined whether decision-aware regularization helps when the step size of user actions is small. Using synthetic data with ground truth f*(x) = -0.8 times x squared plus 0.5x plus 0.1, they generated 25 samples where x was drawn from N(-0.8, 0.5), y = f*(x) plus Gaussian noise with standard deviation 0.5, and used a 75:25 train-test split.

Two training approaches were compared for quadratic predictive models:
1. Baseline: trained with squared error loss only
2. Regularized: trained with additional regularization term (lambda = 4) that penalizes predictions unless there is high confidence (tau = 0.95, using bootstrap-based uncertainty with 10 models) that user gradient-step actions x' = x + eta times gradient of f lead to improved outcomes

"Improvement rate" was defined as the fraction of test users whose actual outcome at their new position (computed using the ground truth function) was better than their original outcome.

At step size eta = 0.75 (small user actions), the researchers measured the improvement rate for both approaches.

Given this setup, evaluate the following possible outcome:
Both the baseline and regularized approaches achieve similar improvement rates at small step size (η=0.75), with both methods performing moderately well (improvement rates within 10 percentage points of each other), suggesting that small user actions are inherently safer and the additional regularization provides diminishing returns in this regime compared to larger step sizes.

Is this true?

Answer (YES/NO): YES